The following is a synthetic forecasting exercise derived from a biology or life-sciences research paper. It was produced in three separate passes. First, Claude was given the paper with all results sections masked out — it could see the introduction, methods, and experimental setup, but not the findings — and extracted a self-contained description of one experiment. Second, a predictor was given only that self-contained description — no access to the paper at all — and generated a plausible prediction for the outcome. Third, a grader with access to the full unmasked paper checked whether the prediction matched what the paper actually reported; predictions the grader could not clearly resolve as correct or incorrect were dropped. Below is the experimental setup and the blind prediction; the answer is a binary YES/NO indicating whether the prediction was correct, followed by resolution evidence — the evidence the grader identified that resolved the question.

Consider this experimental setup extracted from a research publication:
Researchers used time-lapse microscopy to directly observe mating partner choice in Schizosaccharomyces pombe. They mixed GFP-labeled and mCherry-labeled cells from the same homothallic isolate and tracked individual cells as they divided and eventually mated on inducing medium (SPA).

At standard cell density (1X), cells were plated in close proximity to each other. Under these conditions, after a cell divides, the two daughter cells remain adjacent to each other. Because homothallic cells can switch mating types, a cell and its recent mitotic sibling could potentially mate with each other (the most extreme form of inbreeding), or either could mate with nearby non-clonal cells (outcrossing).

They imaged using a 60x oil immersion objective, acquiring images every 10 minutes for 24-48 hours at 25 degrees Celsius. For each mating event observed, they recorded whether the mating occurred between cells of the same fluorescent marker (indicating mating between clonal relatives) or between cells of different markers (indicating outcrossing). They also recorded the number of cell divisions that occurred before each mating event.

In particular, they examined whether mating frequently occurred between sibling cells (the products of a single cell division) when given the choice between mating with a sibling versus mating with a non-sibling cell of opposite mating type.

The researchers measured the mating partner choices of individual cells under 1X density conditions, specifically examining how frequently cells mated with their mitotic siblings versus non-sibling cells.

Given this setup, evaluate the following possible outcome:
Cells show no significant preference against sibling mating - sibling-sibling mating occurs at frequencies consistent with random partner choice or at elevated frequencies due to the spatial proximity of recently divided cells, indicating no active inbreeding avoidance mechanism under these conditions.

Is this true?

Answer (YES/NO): YES